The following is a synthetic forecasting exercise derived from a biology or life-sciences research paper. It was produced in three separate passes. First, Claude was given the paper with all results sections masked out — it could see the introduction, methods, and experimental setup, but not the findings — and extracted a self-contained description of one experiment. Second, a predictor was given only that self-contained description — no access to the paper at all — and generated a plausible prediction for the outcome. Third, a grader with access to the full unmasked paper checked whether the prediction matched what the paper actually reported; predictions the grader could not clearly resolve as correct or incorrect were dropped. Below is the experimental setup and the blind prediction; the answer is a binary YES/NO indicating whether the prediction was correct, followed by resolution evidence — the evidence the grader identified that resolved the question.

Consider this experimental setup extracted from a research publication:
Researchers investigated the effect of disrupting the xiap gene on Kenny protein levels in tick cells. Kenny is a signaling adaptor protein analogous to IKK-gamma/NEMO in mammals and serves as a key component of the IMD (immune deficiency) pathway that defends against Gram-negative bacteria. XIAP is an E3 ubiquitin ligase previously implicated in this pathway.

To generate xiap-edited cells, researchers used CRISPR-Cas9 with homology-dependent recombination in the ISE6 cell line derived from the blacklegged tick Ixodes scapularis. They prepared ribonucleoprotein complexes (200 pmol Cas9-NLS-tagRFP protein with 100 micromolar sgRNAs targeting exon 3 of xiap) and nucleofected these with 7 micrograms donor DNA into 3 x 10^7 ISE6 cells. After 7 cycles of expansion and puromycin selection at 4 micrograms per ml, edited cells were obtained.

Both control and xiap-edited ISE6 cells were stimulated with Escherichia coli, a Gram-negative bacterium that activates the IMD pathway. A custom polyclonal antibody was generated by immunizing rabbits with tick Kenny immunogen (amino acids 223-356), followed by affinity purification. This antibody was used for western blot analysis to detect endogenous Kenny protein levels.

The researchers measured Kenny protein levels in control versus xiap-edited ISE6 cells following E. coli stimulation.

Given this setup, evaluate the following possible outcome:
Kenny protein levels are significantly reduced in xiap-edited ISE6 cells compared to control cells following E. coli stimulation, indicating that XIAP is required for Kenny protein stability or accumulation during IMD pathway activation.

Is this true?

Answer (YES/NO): YES